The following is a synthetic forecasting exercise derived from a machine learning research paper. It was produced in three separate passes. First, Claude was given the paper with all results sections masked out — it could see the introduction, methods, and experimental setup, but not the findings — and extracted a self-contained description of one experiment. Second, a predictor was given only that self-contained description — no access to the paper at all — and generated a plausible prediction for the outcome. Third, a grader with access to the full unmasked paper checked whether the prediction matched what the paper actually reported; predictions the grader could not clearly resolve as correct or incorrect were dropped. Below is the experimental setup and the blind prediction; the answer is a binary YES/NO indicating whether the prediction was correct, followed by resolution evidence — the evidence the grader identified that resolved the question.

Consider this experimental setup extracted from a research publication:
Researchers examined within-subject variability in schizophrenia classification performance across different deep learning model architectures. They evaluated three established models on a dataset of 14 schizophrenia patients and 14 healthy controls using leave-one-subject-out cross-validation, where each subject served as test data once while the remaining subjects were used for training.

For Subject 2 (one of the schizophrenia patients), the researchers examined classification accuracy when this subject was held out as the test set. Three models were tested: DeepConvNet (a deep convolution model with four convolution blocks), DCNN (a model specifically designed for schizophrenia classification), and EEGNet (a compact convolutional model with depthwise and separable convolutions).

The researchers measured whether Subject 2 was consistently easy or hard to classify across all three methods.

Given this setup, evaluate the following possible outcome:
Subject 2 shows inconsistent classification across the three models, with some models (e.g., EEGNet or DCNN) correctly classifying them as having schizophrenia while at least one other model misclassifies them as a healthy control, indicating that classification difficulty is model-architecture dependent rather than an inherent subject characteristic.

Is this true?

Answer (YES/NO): NO